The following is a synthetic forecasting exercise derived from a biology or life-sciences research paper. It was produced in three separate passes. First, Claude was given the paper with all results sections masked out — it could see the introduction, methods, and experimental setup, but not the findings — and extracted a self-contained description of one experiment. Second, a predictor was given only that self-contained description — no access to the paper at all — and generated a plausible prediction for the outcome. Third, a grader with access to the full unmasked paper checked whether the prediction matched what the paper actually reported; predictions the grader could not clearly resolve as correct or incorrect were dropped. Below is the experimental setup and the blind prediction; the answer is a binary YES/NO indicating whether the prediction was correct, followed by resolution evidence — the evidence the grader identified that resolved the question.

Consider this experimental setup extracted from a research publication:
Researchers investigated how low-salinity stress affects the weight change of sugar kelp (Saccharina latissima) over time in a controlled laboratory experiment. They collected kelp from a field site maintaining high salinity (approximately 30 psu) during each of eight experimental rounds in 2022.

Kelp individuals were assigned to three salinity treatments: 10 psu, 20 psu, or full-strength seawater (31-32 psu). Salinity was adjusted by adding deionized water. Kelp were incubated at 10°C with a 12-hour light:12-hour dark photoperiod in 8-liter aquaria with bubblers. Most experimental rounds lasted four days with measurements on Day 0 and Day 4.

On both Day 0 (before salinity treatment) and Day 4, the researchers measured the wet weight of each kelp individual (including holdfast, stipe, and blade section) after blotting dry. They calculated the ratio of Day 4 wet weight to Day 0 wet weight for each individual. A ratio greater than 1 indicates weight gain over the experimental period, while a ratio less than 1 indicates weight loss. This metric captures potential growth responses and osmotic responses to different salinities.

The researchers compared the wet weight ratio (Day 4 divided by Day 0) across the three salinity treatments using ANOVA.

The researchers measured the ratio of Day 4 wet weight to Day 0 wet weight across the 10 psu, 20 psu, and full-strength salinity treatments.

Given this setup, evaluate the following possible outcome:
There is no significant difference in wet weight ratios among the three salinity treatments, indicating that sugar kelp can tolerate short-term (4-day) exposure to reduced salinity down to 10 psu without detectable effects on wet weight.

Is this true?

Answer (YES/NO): YES